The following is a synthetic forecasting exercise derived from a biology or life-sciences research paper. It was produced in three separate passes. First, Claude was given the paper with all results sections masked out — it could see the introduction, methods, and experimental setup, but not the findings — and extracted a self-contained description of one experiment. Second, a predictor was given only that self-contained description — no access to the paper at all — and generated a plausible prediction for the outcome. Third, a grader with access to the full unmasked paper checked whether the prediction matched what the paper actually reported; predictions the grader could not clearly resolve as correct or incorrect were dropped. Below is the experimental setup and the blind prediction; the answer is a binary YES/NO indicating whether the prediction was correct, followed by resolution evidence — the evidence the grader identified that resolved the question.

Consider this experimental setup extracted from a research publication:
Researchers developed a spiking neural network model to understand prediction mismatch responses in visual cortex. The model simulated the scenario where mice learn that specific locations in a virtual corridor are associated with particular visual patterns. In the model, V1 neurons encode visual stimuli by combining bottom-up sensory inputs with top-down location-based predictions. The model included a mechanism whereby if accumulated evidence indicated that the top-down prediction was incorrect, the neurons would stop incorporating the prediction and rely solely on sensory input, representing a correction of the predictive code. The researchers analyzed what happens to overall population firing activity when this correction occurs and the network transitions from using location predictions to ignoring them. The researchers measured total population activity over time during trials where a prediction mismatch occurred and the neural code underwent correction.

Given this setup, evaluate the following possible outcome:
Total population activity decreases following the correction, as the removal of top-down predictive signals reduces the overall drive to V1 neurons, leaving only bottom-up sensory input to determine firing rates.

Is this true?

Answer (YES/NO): NO